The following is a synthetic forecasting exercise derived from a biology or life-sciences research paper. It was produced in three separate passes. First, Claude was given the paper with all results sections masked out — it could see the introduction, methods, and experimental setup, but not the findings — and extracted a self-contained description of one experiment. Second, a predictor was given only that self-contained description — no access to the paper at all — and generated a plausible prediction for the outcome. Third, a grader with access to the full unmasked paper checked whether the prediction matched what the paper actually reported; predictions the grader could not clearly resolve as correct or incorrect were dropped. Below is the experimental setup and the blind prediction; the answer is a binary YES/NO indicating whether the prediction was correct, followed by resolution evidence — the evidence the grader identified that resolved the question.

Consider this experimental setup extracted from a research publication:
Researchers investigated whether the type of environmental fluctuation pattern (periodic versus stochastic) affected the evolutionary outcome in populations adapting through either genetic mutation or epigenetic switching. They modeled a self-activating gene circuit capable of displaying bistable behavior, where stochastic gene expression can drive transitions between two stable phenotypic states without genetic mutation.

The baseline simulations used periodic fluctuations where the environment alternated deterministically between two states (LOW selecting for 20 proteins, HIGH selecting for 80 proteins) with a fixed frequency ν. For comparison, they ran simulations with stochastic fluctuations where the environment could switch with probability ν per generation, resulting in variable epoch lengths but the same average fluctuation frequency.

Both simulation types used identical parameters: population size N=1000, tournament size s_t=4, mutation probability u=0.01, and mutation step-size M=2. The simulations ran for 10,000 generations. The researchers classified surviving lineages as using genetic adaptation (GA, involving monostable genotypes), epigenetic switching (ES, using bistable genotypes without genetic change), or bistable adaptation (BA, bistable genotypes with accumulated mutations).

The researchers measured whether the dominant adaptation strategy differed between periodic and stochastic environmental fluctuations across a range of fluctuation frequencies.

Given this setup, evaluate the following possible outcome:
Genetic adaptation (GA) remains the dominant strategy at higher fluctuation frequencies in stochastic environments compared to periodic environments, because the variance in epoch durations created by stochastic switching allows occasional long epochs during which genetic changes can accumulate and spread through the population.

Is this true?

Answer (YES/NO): NO